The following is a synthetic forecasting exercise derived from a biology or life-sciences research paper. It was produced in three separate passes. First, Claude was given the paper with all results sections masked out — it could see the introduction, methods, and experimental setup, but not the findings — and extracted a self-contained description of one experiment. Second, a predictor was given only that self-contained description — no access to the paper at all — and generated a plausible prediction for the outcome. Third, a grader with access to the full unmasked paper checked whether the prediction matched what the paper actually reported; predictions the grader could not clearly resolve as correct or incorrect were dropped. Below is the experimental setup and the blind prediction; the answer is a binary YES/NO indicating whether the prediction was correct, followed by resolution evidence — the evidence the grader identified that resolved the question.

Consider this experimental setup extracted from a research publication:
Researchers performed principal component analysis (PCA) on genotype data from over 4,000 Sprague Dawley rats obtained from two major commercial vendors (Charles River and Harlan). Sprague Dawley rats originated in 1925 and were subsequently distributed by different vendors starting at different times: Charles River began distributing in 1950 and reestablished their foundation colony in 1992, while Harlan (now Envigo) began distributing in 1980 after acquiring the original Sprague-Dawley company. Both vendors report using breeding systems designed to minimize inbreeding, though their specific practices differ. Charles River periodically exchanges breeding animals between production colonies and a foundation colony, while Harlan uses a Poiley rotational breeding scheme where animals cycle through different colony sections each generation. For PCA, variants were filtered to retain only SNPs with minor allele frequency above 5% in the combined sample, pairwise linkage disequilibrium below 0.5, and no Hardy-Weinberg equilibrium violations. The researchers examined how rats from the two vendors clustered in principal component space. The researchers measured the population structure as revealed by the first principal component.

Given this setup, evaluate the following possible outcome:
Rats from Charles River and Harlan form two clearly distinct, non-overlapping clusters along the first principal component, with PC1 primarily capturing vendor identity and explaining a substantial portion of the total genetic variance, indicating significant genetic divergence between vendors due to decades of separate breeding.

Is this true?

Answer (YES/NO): YES